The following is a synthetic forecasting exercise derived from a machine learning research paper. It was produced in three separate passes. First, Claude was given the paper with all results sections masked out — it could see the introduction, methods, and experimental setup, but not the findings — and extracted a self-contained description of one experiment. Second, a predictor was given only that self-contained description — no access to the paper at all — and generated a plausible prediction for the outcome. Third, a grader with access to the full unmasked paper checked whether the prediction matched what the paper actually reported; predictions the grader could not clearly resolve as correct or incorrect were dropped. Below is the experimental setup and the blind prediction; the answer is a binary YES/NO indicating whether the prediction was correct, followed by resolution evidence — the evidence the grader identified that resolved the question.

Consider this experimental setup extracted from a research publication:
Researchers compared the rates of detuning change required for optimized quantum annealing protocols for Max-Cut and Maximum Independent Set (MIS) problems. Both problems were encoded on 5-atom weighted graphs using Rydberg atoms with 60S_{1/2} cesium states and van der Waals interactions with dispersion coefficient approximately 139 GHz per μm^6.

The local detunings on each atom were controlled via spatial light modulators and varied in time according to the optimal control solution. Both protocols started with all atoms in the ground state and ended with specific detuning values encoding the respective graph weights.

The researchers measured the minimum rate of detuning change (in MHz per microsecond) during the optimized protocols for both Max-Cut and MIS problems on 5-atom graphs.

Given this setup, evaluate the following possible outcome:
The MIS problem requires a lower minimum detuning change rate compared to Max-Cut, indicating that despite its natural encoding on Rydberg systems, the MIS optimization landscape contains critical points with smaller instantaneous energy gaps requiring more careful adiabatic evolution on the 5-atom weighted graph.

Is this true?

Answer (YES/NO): YES